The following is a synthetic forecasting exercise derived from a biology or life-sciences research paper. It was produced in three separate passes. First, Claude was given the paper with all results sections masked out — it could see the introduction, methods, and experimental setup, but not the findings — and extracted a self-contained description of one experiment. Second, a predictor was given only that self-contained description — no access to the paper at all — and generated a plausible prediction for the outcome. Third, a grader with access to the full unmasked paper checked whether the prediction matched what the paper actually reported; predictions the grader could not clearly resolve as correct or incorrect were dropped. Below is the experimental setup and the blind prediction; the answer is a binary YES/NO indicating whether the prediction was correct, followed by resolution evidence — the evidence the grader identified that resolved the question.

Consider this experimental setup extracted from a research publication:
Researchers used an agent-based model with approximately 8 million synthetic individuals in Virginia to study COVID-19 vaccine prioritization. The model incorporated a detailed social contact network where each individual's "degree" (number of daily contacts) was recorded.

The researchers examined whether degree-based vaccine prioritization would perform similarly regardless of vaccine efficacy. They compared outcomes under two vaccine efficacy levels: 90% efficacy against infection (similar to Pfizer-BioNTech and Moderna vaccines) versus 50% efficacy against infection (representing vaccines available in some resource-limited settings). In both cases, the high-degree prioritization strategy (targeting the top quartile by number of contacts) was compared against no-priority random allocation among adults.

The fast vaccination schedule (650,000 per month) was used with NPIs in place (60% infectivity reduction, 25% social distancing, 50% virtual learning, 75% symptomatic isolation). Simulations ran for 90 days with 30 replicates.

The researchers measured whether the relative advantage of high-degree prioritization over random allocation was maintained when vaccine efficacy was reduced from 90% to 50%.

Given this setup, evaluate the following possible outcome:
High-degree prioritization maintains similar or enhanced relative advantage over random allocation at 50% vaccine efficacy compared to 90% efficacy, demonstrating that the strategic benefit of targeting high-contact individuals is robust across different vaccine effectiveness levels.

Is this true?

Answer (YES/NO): YES